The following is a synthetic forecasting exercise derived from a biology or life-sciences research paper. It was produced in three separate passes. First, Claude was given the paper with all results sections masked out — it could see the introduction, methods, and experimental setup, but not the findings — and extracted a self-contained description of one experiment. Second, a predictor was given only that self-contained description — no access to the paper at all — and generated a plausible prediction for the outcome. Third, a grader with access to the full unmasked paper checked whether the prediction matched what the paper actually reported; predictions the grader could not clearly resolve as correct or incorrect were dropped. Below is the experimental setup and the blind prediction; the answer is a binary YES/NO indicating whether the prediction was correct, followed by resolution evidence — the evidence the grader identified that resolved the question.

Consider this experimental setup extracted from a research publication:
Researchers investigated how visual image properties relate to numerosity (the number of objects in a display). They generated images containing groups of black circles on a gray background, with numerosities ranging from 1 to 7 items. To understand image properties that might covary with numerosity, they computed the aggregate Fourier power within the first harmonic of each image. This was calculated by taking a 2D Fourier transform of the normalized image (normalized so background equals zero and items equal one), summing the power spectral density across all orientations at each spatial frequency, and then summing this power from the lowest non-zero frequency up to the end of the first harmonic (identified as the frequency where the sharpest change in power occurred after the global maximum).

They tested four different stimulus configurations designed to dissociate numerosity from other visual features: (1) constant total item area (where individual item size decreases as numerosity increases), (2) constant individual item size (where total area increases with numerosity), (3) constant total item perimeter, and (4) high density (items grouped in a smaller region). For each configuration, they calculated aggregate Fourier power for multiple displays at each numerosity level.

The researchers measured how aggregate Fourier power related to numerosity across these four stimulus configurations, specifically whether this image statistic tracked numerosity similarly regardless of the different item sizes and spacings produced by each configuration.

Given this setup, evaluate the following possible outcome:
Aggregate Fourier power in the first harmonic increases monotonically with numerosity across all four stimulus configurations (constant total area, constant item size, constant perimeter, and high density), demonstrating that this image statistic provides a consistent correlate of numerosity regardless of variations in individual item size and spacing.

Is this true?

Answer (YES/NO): YES